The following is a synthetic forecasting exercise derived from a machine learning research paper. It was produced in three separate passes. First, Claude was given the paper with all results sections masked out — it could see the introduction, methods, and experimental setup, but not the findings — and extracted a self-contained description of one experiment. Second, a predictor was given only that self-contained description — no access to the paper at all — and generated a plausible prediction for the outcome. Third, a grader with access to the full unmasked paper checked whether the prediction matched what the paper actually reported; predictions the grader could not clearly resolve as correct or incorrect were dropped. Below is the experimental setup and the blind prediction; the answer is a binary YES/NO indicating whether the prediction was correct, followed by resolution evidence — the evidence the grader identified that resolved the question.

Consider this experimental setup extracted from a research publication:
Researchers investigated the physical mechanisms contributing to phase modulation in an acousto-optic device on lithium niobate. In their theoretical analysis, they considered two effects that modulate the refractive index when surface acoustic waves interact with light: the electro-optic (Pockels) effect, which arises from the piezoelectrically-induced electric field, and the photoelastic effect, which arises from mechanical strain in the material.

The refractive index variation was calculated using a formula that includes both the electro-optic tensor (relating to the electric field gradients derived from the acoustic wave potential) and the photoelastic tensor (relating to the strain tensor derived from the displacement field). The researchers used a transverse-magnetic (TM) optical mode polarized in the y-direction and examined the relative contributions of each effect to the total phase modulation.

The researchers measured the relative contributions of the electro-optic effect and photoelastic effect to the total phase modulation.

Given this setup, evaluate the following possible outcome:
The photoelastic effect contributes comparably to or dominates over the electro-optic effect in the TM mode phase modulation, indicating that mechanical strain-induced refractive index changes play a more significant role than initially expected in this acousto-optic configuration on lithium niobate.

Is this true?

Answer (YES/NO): YES